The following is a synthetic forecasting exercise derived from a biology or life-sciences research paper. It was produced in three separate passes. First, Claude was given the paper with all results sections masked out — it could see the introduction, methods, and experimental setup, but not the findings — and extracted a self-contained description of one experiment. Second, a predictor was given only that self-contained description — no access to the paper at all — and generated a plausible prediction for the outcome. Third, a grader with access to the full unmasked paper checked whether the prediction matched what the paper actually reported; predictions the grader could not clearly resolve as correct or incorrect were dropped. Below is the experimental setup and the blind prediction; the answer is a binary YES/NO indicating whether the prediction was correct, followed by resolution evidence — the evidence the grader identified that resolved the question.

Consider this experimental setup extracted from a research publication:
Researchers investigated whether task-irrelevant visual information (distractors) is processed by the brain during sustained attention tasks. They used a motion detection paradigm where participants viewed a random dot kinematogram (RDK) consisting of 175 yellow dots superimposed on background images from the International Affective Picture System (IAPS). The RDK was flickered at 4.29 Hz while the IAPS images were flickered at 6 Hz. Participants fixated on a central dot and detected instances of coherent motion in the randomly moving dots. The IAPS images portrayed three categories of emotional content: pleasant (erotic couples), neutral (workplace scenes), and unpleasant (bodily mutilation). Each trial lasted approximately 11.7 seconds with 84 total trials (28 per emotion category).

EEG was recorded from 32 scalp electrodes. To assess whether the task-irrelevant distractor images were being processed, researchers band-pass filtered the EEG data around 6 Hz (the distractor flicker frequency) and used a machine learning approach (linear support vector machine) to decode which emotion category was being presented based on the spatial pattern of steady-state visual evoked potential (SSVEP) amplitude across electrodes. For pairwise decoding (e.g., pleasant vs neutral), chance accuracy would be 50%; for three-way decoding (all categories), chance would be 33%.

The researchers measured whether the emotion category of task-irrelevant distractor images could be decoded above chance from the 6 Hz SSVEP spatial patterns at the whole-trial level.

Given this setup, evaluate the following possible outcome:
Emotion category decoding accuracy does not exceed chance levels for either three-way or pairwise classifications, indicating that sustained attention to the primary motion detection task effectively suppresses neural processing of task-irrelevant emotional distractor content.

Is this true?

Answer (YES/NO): NO